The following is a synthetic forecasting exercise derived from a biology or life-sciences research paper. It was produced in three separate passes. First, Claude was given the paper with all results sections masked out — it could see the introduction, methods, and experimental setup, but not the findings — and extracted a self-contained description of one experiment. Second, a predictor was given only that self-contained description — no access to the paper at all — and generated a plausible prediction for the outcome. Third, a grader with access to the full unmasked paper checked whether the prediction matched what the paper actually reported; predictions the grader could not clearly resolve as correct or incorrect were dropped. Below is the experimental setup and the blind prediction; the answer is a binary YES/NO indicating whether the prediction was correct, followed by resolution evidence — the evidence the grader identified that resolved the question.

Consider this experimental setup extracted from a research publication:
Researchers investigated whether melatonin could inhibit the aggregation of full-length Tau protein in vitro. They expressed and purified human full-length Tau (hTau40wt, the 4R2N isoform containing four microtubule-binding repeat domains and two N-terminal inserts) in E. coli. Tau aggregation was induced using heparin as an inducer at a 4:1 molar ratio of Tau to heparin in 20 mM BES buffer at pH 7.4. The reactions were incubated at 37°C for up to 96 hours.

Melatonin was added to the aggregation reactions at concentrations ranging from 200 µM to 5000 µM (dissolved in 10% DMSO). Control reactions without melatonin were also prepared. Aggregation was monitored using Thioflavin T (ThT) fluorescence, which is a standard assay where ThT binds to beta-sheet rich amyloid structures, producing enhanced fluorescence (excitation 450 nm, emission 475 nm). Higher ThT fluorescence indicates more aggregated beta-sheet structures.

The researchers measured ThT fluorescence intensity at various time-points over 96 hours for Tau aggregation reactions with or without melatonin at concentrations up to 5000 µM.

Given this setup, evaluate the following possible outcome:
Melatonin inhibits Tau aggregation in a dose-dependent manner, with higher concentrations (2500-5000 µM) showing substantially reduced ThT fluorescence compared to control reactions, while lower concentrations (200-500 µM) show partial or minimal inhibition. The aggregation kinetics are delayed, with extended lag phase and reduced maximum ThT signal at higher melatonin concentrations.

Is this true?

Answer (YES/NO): NO